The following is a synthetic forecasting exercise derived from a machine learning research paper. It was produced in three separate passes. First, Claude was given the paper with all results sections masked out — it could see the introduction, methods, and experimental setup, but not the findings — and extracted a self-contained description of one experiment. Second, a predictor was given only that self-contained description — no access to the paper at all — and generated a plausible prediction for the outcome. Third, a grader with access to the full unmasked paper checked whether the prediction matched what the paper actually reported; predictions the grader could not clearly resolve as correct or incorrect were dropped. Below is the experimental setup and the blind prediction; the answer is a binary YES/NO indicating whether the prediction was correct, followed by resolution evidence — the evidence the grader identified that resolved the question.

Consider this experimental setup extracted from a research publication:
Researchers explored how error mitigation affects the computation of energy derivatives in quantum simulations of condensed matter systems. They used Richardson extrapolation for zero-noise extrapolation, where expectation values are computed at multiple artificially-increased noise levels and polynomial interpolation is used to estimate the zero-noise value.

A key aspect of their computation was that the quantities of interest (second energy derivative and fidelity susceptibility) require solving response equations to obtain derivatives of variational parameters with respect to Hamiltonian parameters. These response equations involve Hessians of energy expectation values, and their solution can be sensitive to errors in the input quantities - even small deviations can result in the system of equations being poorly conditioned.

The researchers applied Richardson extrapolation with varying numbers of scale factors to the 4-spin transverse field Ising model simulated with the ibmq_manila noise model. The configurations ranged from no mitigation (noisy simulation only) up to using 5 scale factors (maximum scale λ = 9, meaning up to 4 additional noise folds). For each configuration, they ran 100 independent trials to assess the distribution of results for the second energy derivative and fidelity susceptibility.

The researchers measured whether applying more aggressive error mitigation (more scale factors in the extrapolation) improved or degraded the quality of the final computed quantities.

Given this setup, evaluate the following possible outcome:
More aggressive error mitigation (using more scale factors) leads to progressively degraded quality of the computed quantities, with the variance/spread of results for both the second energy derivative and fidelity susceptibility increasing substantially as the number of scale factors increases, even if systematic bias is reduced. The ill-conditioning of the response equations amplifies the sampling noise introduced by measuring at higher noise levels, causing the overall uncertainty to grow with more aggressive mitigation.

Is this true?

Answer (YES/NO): YES